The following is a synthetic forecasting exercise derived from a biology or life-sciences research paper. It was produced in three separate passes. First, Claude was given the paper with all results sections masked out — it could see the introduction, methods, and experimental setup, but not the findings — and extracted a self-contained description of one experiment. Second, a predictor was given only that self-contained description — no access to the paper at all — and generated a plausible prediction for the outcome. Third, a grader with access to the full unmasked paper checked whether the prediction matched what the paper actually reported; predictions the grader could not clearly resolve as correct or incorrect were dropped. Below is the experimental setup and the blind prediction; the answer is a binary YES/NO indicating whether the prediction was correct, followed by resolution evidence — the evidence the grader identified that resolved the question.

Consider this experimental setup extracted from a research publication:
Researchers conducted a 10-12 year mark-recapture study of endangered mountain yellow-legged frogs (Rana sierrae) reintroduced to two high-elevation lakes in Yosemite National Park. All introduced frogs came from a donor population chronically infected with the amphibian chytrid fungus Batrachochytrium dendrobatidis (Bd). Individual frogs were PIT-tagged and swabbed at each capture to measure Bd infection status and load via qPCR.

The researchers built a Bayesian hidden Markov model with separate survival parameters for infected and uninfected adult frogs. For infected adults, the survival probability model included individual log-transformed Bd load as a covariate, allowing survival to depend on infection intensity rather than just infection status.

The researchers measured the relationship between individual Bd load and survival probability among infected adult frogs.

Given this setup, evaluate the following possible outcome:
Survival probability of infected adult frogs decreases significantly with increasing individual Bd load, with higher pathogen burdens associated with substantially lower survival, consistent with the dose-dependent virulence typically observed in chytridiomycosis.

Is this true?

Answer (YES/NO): YES